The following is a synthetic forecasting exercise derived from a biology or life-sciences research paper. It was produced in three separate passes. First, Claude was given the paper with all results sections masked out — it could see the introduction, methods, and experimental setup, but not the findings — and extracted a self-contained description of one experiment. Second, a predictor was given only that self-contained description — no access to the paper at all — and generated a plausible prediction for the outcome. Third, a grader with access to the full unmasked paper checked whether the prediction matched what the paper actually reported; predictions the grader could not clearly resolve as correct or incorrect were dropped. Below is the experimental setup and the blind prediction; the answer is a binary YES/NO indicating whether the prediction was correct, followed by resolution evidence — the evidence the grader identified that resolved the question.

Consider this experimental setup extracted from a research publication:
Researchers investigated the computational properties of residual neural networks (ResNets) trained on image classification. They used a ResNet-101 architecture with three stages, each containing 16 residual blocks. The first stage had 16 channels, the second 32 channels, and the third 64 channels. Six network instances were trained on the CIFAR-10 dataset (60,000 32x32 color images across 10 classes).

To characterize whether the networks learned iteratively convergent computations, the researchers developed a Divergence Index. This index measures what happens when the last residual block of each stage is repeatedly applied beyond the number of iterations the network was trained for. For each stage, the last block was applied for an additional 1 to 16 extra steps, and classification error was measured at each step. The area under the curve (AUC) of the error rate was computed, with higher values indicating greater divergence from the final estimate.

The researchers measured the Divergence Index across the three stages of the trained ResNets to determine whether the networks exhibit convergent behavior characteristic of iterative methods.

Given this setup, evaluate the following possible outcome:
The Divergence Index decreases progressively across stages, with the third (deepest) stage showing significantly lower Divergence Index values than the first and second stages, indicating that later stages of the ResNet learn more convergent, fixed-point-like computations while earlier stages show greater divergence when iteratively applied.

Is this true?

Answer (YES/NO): NO